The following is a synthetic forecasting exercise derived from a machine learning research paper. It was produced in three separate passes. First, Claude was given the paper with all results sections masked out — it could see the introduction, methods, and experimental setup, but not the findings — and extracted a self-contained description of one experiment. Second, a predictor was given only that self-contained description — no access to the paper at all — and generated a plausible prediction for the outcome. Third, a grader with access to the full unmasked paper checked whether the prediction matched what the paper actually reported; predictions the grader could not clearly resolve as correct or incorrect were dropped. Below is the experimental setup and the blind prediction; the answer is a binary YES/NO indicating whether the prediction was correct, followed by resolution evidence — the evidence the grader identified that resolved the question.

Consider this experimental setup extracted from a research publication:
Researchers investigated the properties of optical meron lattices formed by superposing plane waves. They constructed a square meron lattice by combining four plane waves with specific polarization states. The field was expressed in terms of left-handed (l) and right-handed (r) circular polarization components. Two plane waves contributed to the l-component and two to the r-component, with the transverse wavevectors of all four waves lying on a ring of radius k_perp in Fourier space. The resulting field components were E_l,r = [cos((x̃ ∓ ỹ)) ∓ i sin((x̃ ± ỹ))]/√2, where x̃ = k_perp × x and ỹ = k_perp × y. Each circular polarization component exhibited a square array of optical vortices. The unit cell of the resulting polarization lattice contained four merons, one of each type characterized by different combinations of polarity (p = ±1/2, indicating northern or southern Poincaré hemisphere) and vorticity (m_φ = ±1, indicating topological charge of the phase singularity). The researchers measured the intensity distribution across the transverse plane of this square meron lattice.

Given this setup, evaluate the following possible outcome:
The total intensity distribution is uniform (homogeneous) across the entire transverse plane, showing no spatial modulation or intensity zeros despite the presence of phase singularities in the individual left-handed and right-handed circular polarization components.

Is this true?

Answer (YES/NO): YES